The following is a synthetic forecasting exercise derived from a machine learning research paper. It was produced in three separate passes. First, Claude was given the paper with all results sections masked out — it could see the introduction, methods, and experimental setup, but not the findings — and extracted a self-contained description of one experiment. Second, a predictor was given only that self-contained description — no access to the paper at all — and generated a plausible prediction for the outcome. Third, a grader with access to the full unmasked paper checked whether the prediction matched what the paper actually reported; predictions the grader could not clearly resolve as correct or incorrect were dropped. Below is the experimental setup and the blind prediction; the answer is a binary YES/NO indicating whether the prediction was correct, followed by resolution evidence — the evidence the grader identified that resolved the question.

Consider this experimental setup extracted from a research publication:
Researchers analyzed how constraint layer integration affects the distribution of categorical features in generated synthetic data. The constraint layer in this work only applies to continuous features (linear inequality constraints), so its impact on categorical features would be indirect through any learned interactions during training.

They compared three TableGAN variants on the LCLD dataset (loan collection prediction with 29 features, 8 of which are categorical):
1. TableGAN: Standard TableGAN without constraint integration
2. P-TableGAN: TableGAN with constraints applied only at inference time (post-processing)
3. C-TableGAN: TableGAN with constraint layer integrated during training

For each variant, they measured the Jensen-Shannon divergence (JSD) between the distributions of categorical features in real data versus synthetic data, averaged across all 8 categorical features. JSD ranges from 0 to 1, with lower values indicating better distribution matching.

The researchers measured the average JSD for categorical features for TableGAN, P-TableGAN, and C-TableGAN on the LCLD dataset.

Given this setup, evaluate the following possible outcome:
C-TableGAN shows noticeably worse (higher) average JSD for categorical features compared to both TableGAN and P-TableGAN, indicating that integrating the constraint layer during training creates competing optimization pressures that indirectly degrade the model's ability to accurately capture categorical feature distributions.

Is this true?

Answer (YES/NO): NO